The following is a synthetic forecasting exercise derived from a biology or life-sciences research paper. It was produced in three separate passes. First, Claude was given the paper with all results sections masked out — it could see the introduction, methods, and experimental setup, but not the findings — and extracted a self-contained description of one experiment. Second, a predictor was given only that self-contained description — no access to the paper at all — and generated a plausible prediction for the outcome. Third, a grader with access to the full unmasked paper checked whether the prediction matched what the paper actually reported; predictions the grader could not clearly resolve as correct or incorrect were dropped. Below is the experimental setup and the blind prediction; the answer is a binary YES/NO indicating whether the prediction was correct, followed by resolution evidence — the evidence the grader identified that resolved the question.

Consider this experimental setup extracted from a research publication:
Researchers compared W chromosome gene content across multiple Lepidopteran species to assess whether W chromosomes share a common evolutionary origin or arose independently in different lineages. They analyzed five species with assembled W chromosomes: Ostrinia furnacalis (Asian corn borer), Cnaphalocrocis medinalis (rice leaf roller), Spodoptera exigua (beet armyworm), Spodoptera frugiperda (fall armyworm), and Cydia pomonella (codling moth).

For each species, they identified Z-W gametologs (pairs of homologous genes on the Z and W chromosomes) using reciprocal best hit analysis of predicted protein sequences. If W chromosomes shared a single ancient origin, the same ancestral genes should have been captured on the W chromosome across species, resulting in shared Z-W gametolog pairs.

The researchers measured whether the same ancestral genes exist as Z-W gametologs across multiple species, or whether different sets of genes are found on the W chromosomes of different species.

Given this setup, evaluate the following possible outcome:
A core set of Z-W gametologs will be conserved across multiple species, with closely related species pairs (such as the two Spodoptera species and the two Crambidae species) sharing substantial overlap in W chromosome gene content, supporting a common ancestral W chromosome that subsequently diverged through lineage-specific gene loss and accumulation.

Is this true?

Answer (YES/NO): NO